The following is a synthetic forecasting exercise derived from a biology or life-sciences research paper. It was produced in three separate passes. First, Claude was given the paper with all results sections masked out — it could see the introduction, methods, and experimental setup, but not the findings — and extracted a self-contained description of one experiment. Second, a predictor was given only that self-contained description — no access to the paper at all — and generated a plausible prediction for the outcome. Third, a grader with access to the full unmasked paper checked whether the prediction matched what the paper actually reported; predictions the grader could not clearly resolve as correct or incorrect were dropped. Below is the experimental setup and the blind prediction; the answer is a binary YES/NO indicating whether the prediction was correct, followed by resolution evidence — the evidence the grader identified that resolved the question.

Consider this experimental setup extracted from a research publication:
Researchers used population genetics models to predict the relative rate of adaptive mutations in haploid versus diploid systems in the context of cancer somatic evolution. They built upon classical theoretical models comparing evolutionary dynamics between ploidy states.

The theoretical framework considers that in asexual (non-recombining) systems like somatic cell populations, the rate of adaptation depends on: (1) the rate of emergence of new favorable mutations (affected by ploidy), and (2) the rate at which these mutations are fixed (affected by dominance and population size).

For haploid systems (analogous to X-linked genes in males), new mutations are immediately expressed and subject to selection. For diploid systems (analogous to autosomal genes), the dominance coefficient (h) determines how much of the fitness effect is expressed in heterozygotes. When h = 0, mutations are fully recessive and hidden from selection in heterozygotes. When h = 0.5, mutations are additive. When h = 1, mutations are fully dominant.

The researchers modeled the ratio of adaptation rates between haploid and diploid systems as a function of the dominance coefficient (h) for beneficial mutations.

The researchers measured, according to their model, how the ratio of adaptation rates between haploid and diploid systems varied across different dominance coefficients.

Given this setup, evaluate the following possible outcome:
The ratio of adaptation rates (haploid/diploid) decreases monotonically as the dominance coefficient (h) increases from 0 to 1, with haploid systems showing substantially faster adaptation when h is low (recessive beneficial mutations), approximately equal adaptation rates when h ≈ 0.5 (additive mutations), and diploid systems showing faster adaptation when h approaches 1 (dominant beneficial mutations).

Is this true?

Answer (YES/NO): NO